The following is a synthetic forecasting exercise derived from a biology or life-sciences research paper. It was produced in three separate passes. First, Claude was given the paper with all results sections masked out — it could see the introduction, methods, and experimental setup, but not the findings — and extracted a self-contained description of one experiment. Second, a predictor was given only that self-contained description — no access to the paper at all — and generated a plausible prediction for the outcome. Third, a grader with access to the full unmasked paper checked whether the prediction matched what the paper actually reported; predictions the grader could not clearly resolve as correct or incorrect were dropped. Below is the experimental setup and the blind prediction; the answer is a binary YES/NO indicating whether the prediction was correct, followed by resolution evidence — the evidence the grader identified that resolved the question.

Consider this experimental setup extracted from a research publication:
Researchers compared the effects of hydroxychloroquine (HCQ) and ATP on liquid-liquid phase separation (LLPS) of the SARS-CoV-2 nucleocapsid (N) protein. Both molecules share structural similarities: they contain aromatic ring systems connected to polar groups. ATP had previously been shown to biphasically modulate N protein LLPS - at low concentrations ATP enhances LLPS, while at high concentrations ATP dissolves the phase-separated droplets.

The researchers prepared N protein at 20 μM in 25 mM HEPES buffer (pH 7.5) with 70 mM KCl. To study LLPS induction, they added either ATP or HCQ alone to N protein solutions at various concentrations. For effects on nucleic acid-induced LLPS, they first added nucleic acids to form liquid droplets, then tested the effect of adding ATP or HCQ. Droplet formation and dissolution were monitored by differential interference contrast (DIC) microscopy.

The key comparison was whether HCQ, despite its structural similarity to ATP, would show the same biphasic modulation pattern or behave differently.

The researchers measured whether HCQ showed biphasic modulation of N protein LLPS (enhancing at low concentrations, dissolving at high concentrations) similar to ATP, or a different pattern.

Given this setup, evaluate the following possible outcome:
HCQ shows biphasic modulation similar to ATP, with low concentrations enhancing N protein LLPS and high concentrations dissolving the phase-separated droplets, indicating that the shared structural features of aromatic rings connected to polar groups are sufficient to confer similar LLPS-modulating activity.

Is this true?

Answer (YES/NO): NO